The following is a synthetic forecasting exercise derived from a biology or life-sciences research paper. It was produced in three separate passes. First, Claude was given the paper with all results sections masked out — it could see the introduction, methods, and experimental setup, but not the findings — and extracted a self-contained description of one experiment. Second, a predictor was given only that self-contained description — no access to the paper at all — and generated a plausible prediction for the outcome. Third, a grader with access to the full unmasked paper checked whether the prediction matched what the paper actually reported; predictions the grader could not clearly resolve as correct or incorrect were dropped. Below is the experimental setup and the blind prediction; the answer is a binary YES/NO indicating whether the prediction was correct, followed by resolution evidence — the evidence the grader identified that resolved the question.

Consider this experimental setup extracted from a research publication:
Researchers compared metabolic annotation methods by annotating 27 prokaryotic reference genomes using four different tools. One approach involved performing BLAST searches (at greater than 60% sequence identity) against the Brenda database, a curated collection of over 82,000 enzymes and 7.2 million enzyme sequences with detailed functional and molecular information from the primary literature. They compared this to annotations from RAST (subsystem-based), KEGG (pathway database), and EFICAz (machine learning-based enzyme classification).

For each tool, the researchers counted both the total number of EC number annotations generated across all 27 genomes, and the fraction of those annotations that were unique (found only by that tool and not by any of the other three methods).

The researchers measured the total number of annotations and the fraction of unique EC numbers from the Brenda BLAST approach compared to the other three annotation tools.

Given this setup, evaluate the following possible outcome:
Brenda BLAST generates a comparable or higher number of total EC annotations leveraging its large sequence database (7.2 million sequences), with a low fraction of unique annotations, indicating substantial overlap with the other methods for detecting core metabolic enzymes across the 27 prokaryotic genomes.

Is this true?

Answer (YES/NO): NO